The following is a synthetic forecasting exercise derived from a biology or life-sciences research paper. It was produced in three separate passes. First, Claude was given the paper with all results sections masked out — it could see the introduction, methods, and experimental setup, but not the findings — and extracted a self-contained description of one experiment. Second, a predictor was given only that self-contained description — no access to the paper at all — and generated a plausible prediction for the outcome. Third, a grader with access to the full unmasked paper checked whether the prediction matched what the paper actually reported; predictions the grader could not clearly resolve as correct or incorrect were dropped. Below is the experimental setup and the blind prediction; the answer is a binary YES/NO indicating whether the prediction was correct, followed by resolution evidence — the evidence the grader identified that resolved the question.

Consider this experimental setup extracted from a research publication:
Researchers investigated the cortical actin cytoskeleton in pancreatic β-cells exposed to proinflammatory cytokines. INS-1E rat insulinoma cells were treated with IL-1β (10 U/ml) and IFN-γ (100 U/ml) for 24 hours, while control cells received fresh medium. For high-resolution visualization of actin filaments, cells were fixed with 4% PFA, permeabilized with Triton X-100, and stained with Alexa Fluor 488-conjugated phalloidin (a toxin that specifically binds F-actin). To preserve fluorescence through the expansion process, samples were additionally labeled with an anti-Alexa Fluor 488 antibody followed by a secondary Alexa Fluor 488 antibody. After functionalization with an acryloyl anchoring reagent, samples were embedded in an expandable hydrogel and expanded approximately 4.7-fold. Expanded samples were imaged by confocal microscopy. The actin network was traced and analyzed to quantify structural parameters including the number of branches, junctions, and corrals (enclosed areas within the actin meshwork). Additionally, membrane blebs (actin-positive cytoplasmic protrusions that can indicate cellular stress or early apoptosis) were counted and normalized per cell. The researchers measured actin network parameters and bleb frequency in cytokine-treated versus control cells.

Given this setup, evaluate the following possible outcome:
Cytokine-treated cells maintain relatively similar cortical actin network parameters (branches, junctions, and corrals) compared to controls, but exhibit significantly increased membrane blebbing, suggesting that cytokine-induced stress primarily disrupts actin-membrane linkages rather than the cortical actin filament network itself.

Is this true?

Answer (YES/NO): YES